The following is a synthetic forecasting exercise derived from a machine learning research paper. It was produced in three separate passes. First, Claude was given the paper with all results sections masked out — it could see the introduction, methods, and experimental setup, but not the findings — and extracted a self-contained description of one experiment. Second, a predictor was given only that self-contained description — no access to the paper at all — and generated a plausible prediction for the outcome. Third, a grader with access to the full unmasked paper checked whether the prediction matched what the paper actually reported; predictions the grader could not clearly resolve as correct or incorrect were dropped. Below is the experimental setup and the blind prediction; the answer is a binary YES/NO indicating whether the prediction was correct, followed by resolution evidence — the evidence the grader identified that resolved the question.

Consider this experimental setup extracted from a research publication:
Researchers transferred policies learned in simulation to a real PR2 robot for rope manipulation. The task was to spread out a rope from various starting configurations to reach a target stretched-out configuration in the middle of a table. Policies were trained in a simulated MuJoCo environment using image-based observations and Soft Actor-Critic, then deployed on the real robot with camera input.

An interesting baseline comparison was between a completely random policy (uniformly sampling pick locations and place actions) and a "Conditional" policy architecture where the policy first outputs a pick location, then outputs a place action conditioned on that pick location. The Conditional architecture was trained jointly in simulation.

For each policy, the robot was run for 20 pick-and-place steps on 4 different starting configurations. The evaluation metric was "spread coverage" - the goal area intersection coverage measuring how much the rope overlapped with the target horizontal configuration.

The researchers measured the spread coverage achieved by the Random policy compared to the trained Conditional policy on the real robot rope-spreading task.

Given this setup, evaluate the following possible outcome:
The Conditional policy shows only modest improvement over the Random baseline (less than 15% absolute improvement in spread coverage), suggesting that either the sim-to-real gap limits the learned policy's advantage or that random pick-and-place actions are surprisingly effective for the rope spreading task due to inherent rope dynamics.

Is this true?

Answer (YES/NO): NO